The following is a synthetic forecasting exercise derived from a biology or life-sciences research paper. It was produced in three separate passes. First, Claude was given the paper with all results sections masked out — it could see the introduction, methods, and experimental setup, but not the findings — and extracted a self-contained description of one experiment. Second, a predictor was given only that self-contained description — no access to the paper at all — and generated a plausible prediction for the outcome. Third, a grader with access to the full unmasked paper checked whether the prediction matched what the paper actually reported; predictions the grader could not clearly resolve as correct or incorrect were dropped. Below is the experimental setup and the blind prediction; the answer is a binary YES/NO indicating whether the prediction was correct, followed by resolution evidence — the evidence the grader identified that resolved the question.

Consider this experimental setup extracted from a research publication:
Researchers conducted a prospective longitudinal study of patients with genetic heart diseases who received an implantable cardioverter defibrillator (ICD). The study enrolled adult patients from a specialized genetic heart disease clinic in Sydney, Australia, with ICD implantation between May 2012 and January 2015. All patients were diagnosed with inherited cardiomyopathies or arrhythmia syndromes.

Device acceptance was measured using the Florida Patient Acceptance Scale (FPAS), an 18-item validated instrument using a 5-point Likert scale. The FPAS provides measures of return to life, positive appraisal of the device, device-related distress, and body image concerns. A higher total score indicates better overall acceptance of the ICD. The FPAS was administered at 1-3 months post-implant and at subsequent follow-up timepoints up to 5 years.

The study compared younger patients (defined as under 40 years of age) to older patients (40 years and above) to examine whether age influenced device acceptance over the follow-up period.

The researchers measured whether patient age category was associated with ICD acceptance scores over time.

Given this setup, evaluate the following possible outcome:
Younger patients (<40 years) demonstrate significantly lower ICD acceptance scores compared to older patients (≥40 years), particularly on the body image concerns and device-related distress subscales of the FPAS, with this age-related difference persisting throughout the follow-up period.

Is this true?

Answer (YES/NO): NO